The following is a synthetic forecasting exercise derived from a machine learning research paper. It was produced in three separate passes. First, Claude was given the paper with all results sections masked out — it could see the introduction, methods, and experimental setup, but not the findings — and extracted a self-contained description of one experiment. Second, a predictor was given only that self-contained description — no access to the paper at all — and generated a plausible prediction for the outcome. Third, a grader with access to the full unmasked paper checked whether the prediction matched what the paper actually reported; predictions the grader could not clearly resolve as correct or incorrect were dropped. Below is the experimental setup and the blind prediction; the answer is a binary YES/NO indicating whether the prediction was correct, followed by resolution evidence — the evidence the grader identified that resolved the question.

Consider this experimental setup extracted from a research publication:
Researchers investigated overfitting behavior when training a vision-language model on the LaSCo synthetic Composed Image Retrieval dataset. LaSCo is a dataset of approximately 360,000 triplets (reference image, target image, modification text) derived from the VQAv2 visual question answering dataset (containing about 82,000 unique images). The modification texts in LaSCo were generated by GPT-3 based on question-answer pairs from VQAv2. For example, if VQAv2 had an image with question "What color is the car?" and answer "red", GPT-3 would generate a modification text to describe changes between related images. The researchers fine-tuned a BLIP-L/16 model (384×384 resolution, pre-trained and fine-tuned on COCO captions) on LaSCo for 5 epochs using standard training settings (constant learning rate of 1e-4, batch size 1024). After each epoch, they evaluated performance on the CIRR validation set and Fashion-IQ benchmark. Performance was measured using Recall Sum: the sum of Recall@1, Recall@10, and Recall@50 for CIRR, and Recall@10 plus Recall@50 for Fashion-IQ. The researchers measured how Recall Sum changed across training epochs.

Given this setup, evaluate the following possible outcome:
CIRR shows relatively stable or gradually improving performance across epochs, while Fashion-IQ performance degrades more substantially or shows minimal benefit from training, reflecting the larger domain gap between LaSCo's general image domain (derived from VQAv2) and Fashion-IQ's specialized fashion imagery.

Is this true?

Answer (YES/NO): NO